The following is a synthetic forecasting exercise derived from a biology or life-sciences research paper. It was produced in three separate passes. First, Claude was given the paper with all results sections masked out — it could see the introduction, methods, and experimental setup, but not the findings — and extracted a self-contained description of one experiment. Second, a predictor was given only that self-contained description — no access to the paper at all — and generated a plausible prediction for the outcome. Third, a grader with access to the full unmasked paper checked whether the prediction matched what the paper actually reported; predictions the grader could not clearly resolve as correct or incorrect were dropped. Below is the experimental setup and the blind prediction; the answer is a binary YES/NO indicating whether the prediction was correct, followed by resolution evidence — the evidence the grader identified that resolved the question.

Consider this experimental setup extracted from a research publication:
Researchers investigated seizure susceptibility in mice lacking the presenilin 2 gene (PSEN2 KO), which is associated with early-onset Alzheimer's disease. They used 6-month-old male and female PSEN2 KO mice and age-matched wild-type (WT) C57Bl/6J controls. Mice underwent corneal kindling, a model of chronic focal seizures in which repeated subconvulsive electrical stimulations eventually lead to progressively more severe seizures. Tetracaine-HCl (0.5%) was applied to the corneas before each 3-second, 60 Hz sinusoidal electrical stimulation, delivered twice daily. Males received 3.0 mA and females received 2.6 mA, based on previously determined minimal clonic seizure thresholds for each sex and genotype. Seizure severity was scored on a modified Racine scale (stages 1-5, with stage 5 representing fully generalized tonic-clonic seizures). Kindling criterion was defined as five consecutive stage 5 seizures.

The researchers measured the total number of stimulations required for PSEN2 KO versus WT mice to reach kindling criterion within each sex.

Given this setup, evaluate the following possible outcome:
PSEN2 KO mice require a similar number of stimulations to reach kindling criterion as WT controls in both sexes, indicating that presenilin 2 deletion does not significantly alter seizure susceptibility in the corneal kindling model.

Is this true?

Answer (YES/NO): NO